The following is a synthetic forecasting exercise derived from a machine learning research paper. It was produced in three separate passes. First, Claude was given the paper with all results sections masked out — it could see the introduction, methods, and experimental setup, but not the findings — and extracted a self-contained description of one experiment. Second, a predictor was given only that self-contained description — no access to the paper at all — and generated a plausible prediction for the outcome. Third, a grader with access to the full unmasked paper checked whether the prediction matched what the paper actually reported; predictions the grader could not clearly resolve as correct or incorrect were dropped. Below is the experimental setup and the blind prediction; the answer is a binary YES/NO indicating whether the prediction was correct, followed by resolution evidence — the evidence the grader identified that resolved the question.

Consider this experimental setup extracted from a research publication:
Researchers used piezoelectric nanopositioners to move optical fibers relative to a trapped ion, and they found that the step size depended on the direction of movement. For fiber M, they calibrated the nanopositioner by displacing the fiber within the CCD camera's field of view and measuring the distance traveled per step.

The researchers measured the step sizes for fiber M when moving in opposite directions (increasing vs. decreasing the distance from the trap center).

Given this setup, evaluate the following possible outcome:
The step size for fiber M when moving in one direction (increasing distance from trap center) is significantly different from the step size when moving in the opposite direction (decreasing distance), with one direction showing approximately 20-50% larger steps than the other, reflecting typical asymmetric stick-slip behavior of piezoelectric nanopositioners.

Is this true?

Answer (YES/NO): YES